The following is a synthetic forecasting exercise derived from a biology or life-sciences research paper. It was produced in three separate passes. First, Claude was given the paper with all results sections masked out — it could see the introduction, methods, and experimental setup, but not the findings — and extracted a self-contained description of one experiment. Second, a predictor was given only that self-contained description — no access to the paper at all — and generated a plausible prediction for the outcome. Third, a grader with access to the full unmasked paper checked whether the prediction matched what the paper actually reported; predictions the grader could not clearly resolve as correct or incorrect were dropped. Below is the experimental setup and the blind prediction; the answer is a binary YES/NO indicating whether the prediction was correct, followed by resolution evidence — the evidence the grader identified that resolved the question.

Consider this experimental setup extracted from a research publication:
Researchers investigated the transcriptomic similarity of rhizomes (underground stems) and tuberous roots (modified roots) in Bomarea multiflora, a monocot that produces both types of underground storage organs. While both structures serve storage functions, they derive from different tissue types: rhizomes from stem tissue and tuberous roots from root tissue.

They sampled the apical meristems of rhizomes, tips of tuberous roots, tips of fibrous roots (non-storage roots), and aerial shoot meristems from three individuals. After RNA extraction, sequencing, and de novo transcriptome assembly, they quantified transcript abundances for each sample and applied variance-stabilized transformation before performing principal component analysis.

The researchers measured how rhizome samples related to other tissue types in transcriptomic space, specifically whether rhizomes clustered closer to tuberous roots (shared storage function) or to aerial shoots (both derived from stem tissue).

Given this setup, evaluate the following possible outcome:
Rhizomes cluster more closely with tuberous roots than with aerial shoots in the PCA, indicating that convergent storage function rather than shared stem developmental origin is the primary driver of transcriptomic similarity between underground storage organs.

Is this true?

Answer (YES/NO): NO